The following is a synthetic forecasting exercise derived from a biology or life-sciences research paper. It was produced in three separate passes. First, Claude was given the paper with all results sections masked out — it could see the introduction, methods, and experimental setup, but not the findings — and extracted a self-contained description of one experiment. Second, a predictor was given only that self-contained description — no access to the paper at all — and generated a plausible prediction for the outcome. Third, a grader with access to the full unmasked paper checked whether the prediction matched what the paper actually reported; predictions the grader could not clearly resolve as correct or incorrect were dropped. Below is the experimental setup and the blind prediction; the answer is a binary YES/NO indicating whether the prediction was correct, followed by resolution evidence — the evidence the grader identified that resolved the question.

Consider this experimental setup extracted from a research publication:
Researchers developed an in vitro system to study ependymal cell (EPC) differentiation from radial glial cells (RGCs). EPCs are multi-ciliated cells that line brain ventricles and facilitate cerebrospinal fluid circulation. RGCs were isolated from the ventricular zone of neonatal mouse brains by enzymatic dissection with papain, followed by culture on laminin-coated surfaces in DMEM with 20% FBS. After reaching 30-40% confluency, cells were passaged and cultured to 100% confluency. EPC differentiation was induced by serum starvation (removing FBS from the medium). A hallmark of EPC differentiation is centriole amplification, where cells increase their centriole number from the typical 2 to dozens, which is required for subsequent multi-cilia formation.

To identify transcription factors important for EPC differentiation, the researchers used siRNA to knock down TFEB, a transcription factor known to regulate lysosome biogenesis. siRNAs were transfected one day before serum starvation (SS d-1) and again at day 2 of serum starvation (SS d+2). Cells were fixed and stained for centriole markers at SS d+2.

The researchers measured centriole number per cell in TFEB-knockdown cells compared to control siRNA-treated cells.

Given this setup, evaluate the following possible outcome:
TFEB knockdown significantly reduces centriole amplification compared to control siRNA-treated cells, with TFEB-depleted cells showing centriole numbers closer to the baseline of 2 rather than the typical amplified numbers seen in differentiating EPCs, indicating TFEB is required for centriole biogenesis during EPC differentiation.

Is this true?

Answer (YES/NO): NO